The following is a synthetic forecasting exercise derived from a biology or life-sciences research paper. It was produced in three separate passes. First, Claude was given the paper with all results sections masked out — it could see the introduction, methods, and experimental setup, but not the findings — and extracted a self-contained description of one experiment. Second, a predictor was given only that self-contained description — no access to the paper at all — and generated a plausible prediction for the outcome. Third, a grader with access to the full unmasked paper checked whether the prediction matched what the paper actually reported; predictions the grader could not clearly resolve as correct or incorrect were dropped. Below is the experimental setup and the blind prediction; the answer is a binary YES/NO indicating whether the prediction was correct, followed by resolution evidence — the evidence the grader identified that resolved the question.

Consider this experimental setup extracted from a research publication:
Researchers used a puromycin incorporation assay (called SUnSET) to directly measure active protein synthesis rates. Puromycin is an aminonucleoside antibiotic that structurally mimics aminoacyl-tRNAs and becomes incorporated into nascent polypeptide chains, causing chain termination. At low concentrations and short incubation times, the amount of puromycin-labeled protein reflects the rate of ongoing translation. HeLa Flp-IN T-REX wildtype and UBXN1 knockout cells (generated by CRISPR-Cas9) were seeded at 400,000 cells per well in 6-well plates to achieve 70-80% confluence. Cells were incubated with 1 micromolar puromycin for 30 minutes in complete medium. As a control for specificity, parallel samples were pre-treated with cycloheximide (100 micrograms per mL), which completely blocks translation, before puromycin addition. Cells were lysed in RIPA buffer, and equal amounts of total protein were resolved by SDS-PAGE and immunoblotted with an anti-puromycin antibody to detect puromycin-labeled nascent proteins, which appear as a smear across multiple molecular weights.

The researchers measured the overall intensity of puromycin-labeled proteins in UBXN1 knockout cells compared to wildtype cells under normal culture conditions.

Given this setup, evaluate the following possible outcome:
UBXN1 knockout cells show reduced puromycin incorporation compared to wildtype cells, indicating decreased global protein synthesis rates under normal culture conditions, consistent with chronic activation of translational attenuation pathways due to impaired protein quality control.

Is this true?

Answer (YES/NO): NO